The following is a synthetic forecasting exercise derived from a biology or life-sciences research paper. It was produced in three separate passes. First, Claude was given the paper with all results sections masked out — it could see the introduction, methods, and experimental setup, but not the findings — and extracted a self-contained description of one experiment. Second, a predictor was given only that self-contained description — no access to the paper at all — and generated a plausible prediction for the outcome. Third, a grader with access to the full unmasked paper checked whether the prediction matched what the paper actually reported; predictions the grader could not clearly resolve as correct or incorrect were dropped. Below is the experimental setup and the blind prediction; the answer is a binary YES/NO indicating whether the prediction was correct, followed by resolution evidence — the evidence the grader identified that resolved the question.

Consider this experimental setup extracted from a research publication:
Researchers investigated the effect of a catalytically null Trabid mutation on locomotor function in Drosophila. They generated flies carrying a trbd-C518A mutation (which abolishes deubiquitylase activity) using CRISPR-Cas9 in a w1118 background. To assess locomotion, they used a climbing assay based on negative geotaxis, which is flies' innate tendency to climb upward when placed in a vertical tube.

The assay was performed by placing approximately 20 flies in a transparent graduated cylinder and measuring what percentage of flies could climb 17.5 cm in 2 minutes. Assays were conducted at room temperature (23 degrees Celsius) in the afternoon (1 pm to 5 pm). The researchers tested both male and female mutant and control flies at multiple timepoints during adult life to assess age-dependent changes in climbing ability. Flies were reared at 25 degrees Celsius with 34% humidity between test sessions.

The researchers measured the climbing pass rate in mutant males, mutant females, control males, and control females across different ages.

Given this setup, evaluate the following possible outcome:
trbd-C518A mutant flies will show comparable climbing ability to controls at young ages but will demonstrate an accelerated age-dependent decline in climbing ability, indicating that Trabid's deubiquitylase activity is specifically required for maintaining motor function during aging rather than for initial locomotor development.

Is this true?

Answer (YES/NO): NO